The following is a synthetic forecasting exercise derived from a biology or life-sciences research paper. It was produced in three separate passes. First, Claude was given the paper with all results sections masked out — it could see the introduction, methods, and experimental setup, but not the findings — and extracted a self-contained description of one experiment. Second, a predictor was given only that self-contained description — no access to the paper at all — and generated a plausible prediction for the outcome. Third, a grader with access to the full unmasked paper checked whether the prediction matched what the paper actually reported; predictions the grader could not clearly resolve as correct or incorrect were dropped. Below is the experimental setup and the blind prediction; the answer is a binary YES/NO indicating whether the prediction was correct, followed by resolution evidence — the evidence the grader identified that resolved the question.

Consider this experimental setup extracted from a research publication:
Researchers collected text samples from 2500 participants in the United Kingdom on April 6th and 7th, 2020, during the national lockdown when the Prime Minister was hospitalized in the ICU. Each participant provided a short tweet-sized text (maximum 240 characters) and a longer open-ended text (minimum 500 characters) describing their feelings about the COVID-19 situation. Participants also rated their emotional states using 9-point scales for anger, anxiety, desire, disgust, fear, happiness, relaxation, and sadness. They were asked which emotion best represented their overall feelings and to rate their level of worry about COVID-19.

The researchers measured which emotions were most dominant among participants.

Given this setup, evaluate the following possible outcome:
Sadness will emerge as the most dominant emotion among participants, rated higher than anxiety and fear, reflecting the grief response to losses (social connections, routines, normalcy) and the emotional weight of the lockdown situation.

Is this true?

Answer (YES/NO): NO